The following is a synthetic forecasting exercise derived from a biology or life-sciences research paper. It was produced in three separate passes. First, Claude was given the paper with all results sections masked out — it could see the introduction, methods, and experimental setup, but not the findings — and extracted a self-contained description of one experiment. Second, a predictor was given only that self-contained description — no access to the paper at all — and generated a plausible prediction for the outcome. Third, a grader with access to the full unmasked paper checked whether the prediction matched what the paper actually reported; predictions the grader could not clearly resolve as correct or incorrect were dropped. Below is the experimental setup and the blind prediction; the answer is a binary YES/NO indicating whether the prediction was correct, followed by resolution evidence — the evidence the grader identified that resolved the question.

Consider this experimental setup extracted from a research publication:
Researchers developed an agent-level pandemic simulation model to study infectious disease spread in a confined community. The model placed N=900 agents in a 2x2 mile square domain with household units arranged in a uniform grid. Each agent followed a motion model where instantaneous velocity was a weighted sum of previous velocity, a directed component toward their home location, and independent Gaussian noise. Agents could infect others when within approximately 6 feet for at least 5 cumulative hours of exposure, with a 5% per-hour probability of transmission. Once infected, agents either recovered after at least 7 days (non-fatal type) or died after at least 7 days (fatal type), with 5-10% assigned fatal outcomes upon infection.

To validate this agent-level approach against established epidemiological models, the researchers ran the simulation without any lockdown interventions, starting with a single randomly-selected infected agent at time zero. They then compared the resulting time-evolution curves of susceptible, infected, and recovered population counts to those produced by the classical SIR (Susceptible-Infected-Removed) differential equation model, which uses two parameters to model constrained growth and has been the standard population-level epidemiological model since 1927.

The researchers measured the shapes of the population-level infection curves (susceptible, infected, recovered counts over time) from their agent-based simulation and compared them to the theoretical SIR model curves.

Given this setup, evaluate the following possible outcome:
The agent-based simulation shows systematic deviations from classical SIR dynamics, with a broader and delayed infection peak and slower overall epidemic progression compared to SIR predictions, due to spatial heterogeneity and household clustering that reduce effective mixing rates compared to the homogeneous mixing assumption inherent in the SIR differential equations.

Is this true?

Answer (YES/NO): NO